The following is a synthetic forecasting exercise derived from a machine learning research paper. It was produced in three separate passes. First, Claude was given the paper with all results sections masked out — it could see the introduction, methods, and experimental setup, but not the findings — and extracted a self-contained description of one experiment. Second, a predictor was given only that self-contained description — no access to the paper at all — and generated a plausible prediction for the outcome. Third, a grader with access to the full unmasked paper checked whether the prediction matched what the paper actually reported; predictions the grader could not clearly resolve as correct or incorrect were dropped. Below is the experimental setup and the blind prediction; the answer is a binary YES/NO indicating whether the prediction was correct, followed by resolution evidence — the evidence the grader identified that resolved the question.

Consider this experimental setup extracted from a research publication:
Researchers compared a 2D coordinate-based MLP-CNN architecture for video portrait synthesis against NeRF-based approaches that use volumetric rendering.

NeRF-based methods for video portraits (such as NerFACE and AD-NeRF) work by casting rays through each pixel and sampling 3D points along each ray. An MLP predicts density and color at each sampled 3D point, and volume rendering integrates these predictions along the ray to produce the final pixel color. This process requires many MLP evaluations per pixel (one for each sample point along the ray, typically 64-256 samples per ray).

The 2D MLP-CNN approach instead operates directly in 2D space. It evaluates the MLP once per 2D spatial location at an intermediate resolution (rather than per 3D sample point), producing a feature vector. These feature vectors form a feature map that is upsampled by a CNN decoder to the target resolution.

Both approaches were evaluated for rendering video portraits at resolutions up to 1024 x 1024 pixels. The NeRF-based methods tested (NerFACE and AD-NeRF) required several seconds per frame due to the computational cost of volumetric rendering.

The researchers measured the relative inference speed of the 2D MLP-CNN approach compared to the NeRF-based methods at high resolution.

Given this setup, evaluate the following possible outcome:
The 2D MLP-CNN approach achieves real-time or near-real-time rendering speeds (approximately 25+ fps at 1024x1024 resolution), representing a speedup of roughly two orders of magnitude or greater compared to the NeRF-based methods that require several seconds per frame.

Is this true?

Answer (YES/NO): YES